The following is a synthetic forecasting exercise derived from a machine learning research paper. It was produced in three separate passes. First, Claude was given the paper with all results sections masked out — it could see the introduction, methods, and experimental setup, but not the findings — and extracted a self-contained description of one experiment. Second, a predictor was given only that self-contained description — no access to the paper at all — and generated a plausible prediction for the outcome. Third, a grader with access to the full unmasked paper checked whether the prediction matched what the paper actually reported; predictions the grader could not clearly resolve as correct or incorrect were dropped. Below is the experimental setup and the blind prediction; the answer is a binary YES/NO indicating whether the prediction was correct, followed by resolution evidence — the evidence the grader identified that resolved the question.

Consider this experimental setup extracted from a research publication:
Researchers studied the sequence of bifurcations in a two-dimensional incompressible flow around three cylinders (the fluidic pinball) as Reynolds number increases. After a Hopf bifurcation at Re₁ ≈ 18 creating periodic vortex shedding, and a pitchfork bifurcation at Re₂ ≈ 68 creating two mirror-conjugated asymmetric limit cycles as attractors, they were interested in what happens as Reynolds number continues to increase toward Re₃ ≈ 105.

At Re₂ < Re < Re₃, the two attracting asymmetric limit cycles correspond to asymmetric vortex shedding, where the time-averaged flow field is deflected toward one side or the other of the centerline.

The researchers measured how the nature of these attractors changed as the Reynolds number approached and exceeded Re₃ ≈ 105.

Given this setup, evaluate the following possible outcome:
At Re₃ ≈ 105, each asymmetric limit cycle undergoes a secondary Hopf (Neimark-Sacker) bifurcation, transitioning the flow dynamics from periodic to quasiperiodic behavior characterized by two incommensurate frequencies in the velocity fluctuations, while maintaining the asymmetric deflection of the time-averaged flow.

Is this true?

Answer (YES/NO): YES